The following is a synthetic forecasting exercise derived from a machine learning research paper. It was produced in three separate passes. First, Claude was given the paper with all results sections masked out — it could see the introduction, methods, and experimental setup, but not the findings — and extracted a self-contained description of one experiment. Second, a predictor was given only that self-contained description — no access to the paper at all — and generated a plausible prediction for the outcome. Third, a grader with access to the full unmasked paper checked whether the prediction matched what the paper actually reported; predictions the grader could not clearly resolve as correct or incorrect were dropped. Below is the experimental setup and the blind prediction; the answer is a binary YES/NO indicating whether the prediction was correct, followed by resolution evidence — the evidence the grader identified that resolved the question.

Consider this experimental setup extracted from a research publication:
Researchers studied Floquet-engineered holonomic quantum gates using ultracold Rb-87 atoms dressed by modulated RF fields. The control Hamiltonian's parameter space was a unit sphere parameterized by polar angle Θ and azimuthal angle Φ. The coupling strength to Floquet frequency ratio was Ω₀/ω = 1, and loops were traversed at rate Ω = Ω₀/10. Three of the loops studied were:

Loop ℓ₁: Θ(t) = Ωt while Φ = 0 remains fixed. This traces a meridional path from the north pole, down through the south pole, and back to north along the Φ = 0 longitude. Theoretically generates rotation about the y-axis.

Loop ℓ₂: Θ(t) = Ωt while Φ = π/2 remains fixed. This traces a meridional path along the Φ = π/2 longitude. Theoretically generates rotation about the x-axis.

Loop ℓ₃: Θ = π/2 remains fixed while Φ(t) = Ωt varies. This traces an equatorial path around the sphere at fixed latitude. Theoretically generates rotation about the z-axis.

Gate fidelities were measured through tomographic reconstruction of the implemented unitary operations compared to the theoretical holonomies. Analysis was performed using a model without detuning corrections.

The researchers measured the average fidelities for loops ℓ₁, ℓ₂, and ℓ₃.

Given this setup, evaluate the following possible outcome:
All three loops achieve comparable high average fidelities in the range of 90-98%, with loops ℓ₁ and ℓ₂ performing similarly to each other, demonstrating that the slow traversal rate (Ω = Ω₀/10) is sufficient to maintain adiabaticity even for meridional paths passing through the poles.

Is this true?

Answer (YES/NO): NO